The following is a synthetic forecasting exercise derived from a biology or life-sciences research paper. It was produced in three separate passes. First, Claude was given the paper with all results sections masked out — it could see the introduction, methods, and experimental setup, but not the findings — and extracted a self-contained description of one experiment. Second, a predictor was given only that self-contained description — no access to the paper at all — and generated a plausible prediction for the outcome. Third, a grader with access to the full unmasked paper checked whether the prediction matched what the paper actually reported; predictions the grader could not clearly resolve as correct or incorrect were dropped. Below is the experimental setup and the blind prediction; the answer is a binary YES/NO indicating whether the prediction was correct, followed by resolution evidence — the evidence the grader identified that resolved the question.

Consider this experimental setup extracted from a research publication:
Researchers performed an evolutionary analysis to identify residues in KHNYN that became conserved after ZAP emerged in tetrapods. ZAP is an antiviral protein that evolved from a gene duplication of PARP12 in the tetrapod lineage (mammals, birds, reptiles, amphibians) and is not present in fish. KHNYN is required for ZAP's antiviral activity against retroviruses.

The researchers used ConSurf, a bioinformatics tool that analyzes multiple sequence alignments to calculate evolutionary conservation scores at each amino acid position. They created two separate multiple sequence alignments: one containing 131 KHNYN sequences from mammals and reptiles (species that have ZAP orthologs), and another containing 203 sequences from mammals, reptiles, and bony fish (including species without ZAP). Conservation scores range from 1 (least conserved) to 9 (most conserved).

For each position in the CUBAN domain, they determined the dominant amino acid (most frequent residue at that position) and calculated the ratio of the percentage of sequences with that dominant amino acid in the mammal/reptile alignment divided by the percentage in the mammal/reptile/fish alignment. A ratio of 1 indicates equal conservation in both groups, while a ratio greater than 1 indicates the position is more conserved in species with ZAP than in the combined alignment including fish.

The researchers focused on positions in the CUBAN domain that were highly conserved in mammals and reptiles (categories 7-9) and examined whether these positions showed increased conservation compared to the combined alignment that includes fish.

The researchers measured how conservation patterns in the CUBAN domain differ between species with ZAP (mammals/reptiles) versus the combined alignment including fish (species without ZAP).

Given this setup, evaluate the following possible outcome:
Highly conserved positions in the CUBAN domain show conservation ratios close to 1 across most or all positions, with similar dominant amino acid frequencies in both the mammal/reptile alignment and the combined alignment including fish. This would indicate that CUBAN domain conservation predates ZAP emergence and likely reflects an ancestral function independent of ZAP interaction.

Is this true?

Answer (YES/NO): NO